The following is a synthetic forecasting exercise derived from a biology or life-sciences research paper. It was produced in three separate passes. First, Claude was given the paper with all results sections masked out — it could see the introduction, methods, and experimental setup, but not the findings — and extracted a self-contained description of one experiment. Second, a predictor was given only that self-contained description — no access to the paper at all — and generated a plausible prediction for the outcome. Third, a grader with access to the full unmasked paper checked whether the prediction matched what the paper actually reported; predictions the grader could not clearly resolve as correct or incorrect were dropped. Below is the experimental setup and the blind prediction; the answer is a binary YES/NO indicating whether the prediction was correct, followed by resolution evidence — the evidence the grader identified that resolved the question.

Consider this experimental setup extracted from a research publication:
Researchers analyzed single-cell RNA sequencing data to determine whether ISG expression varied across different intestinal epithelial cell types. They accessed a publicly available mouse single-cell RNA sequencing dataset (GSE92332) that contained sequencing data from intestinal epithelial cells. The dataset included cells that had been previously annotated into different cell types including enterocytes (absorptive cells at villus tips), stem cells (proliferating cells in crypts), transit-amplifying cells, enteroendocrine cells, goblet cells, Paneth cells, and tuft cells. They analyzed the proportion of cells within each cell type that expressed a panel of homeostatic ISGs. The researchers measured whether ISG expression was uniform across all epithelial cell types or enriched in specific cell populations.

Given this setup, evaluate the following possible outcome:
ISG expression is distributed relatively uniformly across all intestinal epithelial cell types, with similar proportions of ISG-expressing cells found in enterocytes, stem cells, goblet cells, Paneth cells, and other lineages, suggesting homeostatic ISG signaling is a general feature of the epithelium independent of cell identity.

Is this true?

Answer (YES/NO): NO